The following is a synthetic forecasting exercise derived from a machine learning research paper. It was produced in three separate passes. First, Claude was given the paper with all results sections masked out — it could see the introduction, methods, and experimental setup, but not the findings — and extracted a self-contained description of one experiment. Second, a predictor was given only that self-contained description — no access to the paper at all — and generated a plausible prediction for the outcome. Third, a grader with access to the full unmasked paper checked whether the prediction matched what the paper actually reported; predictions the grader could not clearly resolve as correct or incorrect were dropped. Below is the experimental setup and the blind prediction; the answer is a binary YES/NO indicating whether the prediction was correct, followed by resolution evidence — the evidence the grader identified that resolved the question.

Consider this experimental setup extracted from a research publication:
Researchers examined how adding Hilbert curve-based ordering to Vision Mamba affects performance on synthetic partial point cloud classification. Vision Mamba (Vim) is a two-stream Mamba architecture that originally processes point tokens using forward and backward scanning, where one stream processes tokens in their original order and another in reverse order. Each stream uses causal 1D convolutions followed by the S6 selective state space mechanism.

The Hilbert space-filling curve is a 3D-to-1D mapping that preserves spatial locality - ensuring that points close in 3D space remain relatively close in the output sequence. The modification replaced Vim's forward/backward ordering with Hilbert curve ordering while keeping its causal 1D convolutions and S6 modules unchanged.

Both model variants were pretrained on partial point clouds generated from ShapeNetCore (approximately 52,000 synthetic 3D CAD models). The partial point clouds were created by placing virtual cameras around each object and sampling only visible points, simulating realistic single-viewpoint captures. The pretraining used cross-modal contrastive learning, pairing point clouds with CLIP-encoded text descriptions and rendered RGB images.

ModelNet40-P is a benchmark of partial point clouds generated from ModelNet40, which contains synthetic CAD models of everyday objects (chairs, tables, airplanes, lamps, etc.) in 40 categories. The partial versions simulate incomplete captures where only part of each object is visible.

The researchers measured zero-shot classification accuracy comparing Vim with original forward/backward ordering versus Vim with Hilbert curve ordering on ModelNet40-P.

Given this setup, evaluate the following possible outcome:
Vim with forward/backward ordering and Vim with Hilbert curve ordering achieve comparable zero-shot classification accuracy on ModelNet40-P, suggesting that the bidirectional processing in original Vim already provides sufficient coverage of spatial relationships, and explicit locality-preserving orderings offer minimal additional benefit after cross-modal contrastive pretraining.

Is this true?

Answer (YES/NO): NO